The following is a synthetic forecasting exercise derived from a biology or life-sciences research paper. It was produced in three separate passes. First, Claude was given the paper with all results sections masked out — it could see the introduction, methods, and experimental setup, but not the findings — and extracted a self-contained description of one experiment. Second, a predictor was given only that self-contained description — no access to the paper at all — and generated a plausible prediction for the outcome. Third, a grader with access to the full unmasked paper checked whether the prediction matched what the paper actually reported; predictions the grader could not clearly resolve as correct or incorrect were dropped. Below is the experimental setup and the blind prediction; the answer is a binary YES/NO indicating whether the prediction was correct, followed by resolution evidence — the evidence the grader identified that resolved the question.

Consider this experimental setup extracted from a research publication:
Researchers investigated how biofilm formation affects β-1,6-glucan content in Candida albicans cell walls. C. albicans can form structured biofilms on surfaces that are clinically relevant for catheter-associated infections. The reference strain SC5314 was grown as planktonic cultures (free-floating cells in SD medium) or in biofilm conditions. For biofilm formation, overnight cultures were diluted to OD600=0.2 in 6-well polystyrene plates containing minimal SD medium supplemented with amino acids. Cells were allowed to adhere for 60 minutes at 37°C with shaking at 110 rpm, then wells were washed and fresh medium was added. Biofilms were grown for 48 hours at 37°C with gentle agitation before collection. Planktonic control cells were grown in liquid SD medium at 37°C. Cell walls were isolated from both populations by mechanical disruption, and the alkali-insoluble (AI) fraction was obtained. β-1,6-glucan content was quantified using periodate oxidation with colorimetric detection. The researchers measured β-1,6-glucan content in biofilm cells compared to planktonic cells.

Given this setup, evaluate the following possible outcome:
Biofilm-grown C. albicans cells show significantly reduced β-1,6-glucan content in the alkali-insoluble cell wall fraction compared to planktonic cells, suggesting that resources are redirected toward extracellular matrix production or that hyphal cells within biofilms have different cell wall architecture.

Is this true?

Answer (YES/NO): NO